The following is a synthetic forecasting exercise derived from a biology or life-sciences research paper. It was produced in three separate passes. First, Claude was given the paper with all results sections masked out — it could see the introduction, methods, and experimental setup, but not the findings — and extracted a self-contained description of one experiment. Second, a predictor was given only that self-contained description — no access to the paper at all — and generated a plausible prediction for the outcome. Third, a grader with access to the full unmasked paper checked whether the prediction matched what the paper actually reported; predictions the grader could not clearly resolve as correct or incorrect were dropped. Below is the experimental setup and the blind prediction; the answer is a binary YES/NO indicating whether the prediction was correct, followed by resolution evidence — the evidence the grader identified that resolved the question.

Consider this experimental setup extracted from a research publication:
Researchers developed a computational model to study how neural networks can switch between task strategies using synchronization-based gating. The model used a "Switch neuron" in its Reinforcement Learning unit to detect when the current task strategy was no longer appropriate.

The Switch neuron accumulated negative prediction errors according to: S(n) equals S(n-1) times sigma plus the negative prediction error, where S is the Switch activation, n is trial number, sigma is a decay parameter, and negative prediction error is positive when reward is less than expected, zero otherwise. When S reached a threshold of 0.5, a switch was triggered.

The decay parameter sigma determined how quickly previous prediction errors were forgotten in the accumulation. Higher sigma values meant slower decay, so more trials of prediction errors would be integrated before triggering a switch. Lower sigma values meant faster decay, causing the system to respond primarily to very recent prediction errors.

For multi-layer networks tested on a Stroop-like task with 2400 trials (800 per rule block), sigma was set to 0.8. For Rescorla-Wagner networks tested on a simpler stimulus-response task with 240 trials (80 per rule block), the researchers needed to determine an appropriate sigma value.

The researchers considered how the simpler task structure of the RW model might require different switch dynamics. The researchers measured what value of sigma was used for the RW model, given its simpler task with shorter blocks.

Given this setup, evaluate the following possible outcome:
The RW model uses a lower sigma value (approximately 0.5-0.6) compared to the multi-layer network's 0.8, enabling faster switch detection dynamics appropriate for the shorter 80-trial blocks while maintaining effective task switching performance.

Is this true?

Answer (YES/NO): YES